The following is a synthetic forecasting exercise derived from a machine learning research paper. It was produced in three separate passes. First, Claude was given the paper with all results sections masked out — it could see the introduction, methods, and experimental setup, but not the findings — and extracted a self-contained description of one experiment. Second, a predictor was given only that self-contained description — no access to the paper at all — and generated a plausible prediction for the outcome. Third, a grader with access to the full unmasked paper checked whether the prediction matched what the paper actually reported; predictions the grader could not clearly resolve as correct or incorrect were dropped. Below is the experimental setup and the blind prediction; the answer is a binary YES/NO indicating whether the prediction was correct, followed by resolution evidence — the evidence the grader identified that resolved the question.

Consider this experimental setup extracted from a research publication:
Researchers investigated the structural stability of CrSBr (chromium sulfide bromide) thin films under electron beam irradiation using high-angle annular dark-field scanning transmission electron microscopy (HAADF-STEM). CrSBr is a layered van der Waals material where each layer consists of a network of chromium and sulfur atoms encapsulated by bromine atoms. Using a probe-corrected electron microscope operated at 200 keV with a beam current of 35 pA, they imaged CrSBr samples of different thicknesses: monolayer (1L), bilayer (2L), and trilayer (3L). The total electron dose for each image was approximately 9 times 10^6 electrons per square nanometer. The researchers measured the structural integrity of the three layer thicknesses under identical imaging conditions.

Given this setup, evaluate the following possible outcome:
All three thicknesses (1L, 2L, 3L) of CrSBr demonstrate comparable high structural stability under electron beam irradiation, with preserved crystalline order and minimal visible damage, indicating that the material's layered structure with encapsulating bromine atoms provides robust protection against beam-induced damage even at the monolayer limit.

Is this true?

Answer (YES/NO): NO